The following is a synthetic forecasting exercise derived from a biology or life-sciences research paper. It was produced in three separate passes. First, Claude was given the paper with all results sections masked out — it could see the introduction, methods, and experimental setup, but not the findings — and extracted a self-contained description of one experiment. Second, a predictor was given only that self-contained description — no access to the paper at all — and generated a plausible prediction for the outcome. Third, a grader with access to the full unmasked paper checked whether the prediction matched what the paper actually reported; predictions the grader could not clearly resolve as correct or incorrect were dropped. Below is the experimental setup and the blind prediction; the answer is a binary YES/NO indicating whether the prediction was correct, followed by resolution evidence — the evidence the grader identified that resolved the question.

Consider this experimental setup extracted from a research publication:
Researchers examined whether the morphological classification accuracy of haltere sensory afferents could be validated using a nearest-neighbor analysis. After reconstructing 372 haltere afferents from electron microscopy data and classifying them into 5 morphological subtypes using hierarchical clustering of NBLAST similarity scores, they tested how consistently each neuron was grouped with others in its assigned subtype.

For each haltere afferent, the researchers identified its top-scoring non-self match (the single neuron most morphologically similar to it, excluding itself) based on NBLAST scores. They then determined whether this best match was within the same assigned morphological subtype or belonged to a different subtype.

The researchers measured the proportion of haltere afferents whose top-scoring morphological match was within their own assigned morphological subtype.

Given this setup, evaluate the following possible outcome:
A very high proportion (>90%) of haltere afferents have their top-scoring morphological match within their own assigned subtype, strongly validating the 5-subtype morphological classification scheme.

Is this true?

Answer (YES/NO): YES